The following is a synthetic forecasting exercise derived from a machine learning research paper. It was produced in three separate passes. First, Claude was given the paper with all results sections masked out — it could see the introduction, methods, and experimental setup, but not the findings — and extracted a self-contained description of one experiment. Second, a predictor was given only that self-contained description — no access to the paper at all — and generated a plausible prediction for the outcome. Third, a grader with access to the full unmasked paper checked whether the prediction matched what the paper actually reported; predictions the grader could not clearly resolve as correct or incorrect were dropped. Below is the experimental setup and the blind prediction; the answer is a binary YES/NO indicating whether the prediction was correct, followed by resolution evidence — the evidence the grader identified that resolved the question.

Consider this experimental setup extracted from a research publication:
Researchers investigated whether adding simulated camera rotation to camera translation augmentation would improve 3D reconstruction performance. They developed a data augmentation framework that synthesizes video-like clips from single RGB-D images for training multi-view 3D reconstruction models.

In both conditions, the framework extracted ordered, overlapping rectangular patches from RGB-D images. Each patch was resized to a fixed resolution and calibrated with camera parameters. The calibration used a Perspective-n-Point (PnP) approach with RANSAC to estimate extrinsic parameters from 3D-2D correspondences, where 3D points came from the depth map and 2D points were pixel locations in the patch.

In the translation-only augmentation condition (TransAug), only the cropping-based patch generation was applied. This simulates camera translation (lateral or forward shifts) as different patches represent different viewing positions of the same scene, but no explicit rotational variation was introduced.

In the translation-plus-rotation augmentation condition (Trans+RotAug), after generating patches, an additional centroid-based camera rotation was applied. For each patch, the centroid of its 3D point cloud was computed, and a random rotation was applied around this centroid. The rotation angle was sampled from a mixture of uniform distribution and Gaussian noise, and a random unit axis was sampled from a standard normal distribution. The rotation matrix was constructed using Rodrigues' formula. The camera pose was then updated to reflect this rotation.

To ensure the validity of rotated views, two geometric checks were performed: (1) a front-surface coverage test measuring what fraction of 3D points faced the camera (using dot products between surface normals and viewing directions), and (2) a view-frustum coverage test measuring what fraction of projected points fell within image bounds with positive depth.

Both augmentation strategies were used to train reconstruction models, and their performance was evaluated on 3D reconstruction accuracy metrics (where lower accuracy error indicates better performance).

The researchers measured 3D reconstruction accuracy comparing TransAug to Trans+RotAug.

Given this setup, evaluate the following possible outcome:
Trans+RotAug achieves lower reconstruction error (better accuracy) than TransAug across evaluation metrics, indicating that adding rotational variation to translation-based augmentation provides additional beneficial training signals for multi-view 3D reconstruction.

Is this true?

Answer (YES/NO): YES